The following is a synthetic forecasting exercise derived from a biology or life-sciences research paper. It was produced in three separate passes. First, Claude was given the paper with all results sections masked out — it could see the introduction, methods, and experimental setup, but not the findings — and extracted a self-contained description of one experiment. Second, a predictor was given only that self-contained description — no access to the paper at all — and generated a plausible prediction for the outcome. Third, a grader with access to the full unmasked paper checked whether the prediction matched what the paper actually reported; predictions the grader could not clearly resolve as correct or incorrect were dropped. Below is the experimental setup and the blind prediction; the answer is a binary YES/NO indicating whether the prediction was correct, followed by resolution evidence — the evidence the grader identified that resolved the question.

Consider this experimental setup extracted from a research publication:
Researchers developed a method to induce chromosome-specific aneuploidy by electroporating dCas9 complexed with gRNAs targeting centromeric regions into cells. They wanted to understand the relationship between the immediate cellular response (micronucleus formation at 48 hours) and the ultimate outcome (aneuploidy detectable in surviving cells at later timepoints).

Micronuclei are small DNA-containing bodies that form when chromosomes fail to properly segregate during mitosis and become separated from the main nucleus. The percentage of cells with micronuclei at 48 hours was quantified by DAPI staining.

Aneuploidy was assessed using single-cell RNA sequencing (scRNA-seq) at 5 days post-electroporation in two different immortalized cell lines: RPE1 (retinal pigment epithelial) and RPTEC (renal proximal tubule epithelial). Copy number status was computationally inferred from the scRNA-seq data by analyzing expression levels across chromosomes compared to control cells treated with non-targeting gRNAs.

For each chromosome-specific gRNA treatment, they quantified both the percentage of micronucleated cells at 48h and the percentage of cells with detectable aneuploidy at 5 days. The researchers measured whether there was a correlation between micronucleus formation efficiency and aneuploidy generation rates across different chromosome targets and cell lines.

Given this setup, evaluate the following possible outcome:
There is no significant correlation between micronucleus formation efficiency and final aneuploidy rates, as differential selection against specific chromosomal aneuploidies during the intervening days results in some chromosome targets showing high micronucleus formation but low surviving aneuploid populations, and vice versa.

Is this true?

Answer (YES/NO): NO